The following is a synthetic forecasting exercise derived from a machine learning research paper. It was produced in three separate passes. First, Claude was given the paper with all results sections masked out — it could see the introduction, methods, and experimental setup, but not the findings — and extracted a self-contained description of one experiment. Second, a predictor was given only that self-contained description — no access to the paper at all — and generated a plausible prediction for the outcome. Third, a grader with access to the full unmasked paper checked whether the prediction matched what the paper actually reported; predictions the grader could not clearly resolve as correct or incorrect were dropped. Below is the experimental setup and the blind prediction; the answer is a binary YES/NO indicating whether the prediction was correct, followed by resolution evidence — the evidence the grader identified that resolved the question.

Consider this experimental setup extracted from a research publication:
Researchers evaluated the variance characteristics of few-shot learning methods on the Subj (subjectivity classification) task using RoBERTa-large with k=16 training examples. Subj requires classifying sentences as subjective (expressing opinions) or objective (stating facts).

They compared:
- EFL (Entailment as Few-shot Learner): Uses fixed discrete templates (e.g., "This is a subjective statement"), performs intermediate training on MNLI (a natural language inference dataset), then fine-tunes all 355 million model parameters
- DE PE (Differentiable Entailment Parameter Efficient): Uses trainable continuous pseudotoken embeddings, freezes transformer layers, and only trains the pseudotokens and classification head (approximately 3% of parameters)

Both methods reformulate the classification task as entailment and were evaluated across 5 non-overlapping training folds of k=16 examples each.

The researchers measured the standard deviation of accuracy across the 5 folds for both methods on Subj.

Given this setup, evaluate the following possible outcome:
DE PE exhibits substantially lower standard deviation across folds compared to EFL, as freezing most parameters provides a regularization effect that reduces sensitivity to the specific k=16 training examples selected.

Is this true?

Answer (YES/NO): YES